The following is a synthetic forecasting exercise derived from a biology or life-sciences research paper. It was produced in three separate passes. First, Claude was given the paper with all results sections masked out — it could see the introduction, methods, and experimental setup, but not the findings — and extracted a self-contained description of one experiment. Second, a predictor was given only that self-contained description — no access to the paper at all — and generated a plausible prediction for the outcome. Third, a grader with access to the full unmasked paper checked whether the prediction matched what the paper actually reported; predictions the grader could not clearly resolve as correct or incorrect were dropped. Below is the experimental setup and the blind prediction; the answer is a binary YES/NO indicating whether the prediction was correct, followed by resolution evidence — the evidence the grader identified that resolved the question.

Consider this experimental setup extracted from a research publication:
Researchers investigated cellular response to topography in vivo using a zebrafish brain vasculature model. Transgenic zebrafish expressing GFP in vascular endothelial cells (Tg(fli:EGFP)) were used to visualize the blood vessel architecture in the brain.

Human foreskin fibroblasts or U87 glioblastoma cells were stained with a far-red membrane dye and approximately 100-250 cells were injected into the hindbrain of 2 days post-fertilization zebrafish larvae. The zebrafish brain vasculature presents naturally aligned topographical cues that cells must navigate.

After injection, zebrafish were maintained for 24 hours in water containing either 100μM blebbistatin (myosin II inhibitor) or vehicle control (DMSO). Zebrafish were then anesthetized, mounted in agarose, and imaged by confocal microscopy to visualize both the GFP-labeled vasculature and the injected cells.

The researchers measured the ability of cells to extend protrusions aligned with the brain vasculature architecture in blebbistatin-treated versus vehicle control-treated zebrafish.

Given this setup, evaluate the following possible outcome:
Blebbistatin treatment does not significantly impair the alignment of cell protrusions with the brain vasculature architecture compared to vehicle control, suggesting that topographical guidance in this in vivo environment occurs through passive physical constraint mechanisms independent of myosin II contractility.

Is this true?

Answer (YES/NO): NO